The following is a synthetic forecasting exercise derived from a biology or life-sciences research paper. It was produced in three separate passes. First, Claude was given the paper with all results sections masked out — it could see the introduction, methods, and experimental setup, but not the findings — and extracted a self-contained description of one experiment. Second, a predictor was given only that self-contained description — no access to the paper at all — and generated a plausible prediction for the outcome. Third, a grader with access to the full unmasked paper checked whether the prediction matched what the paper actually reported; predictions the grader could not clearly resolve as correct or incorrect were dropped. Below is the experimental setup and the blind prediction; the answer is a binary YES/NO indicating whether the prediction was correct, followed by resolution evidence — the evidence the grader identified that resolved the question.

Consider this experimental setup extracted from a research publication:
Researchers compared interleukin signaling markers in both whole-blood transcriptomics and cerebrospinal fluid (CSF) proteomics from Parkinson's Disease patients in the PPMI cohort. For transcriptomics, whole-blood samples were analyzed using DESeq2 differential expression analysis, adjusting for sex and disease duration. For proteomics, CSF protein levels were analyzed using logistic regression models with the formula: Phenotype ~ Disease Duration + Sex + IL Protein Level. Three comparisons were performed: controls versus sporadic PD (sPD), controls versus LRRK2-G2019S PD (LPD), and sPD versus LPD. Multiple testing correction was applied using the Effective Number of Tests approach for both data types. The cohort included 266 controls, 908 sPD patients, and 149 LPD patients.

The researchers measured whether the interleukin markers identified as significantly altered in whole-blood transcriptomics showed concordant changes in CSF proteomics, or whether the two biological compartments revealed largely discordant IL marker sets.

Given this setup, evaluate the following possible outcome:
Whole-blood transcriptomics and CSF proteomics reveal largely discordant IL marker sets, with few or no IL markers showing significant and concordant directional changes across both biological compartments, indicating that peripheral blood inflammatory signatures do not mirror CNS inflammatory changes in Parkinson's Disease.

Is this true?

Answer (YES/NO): YES